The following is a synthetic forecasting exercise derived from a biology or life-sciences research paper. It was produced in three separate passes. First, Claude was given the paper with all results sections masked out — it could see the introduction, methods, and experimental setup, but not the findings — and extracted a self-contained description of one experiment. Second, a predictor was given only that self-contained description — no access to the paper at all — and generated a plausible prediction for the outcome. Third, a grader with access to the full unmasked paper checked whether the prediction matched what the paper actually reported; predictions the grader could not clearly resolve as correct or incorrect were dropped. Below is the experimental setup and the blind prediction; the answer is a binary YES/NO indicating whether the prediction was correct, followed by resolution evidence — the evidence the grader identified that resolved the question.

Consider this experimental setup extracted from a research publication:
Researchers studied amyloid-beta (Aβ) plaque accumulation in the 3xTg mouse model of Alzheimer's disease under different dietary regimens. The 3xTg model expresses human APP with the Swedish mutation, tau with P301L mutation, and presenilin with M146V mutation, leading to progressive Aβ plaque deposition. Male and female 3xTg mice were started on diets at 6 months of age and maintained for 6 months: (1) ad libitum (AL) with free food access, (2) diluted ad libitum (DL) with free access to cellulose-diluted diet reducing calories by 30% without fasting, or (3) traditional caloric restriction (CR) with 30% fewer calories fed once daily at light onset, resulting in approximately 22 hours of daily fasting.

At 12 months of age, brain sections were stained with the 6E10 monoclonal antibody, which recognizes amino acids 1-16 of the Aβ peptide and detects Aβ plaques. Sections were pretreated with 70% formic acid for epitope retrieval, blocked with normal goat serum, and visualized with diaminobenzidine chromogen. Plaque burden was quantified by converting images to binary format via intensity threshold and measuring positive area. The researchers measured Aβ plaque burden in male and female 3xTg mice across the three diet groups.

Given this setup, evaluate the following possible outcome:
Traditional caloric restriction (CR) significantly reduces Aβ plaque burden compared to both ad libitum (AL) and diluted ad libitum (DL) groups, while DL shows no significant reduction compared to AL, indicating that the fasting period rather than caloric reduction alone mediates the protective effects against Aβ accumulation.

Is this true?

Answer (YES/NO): NO